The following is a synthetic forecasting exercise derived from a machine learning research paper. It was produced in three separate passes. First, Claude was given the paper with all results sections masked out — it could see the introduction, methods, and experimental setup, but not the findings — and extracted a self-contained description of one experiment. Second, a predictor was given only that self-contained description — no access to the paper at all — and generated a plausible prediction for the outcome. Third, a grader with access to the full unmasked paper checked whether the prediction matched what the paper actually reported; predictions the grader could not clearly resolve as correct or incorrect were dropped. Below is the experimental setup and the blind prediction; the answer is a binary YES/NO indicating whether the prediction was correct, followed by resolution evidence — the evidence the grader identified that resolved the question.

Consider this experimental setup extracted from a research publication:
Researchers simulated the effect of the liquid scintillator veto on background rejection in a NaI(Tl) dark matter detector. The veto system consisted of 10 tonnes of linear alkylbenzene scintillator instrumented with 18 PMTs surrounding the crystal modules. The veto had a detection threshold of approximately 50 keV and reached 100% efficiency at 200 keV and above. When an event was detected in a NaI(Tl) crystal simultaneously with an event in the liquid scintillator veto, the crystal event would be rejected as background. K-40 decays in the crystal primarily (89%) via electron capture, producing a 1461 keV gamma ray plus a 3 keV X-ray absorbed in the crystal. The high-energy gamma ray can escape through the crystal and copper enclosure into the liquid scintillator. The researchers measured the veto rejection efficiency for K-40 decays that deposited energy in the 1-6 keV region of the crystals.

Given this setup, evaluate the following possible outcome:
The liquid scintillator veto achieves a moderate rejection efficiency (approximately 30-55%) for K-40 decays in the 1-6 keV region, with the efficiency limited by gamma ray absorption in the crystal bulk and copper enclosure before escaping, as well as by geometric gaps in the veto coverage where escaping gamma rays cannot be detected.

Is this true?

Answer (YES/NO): NO